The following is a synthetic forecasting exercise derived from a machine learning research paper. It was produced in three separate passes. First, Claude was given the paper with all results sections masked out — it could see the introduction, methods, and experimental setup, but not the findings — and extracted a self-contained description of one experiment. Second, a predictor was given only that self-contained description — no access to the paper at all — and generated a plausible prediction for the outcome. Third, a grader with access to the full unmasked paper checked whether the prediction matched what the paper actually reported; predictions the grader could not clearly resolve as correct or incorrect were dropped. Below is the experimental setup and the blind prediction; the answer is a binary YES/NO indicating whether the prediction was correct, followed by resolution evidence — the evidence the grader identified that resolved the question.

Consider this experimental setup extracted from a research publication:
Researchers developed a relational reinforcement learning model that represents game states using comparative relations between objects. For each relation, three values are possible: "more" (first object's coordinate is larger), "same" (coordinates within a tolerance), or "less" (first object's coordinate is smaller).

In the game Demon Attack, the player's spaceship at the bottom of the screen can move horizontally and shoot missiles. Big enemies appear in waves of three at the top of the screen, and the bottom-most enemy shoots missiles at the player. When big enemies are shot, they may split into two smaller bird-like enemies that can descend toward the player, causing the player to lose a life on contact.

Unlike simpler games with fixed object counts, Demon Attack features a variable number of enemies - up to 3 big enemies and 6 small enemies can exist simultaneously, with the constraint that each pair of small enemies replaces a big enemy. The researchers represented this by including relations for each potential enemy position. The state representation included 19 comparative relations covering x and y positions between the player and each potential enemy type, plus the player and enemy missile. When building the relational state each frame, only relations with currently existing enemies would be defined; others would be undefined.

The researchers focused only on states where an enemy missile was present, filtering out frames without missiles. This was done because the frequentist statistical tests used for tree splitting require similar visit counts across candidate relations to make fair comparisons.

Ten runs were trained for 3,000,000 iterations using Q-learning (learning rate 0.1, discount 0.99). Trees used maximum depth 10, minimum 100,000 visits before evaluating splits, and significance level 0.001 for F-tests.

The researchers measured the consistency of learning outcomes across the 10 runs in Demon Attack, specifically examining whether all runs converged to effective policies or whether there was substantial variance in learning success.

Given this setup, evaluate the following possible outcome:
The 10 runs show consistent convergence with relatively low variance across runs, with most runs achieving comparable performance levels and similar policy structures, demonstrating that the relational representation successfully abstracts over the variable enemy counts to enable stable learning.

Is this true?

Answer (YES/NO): NO